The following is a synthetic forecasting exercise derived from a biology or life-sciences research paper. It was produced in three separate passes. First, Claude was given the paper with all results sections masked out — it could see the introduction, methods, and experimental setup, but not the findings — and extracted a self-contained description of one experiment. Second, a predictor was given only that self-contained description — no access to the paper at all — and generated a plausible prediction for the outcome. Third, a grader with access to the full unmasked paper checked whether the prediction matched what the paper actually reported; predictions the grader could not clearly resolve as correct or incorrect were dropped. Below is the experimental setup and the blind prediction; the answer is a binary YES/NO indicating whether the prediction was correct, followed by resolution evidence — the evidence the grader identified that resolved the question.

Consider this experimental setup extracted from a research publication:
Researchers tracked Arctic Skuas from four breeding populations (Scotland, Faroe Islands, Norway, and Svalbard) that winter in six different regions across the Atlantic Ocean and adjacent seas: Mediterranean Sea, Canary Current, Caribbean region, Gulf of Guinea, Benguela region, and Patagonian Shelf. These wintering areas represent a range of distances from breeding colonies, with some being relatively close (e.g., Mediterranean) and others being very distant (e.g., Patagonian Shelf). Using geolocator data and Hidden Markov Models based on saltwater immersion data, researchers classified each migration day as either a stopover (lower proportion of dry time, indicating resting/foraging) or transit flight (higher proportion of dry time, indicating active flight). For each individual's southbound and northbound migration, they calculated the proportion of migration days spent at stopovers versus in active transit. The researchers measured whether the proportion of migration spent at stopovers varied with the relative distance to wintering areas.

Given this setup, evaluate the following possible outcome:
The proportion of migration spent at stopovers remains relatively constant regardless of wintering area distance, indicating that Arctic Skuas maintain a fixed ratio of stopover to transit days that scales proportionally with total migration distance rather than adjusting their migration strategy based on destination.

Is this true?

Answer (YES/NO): NO